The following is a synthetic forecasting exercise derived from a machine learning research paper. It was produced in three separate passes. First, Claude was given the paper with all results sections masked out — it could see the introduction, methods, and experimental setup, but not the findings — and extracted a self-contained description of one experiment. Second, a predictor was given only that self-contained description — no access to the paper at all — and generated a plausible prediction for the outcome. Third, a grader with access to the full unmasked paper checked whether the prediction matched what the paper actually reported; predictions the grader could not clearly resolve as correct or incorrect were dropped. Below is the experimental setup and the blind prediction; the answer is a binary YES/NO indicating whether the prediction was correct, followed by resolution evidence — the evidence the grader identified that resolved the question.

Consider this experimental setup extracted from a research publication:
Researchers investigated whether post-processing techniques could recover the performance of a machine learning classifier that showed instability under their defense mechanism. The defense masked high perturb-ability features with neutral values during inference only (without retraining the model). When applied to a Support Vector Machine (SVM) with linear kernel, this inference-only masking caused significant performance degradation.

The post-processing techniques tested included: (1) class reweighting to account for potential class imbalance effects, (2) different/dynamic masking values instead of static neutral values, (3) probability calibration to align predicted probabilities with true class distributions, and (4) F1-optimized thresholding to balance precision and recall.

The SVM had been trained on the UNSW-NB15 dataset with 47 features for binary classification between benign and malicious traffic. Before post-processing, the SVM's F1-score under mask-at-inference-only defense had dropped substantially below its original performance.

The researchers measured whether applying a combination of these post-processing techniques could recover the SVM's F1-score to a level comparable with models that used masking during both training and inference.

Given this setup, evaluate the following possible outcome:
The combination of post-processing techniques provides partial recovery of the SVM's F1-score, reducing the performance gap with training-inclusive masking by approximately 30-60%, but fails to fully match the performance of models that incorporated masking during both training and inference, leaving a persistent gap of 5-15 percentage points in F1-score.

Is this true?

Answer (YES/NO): NO